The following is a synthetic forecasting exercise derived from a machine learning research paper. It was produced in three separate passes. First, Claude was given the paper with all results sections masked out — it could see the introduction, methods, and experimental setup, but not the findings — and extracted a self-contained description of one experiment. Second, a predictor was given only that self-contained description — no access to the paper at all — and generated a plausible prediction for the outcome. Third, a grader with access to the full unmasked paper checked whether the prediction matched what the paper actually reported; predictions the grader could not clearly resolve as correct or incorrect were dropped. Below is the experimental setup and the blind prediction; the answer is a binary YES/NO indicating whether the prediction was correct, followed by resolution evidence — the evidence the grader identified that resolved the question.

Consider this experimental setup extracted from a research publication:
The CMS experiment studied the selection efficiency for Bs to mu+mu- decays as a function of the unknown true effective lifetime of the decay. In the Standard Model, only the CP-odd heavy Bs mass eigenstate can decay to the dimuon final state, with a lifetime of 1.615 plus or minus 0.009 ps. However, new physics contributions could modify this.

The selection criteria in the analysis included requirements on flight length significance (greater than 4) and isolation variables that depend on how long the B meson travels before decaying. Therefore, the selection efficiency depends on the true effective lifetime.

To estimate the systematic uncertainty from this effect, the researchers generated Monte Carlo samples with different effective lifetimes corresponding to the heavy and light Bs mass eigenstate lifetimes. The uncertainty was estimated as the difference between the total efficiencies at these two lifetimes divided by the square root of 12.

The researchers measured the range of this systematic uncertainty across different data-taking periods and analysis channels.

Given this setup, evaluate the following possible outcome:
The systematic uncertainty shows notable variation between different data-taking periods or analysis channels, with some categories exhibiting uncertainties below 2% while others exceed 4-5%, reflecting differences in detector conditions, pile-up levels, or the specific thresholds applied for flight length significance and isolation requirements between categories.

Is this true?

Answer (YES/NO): NO